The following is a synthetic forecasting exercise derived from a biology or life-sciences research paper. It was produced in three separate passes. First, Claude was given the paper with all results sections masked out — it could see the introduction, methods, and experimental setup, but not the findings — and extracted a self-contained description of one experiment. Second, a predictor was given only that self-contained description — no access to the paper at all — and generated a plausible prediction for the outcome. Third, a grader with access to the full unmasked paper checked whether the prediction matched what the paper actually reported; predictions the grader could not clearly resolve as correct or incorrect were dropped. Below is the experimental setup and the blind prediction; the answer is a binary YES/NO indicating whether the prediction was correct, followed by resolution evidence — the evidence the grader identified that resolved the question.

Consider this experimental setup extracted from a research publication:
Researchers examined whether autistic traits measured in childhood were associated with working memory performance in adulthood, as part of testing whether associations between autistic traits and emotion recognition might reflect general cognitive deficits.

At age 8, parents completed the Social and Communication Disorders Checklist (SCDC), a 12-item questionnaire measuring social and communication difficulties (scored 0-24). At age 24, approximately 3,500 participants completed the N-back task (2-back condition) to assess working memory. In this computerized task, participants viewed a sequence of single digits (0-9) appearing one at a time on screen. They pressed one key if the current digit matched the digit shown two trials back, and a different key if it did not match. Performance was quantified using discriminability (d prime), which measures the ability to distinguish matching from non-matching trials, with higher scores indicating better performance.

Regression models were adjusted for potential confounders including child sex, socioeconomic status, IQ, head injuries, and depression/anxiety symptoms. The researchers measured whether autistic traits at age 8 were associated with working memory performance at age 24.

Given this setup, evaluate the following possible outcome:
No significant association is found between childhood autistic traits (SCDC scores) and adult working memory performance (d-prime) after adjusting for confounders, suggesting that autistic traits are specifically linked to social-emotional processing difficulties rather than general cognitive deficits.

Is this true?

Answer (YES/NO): NO